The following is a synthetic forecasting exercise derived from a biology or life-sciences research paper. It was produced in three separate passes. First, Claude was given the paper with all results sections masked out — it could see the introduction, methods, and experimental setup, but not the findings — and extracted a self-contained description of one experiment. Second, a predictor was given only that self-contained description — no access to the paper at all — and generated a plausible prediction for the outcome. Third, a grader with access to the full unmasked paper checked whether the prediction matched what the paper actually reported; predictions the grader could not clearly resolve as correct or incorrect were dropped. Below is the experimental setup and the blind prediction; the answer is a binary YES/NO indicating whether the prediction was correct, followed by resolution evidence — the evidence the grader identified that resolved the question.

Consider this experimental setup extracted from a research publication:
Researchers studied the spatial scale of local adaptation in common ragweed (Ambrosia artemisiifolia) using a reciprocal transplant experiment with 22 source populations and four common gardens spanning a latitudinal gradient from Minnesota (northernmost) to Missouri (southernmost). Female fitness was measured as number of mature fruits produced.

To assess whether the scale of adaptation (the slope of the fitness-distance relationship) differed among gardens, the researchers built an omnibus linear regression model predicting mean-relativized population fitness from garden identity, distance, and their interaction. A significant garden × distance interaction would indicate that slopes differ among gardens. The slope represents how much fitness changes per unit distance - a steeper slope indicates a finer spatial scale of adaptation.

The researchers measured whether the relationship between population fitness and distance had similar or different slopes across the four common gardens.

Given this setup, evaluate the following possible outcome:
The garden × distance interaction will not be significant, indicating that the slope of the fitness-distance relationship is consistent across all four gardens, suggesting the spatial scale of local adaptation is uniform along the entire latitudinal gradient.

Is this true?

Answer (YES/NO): NO